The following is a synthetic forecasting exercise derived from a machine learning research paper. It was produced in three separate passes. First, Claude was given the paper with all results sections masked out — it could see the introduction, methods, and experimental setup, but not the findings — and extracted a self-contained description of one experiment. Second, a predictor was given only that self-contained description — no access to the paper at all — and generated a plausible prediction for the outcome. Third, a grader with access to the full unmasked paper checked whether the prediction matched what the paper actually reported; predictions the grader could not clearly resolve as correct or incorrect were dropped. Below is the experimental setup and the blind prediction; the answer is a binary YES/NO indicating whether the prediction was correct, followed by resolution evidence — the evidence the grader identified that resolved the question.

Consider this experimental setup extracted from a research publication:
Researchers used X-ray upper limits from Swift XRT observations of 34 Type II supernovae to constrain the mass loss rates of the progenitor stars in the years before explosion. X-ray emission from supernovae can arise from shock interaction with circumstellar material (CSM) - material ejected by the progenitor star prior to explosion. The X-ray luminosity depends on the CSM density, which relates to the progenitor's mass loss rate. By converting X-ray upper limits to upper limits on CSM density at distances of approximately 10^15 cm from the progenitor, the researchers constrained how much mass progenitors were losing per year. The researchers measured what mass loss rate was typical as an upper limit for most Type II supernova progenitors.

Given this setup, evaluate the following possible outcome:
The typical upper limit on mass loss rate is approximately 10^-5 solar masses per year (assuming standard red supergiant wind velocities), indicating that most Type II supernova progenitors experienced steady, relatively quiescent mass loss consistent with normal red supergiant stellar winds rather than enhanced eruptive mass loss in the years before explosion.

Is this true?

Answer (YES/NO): NO